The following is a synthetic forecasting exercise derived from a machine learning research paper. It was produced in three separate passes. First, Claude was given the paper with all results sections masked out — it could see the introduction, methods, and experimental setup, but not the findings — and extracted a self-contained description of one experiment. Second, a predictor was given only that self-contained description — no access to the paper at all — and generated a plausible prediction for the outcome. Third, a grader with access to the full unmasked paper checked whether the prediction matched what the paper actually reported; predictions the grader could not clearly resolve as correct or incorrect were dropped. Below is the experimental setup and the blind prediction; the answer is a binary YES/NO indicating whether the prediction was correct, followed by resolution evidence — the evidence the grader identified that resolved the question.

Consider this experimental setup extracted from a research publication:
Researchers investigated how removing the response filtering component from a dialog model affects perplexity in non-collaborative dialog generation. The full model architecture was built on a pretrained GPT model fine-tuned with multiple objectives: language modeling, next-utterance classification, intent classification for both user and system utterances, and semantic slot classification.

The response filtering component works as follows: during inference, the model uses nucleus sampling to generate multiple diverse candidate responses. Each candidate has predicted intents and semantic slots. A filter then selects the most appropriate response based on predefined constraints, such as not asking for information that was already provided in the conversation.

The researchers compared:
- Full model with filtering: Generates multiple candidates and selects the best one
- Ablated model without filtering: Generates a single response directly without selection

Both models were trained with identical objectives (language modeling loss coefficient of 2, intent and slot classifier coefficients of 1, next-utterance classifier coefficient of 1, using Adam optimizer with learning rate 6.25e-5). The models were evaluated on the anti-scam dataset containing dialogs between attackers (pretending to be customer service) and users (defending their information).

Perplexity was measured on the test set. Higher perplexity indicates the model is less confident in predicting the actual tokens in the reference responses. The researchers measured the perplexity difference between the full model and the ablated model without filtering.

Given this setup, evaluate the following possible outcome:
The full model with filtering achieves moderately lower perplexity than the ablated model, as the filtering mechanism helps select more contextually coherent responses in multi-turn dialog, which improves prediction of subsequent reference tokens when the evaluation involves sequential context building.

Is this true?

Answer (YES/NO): NO